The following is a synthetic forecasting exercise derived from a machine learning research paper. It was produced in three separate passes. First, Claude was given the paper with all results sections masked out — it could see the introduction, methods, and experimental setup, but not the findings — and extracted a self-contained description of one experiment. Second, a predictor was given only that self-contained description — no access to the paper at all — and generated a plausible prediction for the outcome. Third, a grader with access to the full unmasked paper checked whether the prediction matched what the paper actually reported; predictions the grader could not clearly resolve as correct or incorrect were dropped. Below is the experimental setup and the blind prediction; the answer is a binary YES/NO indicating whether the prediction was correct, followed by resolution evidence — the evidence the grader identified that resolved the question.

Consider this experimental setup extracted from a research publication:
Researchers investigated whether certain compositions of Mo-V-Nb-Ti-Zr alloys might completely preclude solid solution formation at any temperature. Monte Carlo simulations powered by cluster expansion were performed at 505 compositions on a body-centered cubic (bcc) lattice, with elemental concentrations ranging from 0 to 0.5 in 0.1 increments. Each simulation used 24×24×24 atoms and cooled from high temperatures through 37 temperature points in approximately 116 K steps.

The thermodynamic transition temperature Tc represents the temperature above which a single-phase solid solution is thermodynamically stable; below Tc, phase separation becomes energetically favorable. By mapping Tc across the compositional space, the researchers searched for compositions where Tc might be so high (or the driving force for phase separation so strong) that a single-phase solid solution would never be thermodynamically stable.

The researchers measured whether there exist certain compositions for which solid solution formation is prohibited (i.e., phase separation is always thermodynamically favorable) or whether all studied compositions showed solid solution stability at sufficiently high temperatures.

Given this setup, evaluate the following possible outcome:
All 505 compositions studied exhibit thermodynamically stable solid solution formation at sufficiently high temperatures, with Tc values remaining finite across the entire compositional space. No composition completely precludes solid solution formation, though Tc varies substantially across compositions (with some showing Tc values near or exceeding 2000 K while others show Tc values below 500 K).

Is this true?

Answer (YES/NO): NO